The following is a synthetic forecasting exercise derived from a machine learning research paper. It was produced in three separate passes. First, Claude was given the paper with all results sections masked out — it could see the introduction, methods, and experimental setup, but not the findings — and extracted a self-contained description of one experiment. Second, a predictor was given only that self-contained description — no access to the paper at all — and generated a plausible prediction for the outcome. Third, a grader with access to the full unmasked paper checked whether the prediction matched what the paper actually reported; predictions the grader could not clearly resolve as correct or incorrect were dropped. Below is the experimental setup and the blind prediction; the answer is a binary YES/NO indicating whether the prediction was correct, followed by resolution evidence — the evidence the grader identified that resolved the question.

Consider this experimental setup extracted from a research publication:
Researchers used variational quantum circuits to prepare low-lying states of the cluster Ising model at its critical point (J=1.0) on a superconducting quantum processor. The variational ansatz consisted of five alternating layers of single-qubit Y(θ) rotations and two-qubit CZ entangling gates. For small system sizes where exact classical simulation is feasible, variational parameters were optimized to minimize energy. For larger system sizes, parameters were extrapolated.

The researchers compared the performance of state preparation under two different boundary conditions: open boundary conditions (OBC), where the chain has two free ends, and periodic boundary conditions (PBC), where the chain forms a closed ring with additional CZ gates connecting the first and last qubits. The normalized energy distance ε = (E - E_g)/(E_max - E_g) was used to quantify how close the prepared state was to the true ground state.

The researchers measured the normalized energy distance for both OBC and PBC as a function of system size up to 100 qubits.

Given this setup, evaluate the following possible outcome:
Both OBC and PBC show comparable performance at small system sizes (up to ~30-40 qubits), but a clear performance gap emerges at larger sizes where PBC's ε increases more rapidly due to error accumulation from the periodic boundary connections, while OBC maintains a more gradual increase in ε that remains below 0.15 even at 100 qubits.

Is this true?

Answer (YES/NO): NO